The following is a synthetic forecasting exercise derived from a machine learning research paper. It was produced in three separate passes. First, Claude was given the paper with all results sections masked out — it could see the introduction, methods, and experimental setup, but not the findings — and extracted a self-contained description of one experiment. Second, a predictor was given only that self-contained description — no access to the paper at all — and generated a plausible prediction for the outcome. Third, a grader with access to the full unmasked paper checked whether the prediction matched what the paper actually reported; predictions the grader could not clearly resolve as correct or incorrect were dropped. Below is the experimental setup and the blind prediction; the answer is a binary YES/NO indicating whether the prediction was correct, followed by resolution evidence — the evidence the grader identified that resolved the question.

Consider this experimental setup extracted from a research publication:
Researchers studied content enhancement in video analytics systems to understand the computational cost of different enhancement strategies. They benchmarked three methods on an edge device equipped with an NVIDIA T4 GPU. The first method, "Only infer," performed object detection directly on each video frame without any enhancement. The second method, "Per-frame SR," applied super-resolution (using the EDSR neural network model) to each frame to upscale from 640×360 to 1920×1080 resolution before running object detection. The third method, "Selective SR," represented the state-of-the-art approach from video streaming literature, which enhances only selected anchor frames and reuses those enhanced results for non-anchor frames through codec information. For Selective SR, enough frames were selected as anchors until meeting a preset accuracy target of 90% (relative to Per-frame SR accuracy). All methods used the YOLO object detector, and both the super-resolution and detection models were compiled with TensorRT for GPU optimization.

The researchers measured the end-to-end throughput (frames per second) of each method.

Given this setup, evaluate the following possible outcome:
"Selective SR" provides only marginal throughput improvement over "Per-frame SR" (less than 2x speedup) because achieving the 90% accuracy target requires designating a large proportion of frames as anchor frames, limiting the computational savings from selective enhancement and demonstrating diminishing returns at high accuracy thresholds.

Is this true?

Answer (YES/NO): YES